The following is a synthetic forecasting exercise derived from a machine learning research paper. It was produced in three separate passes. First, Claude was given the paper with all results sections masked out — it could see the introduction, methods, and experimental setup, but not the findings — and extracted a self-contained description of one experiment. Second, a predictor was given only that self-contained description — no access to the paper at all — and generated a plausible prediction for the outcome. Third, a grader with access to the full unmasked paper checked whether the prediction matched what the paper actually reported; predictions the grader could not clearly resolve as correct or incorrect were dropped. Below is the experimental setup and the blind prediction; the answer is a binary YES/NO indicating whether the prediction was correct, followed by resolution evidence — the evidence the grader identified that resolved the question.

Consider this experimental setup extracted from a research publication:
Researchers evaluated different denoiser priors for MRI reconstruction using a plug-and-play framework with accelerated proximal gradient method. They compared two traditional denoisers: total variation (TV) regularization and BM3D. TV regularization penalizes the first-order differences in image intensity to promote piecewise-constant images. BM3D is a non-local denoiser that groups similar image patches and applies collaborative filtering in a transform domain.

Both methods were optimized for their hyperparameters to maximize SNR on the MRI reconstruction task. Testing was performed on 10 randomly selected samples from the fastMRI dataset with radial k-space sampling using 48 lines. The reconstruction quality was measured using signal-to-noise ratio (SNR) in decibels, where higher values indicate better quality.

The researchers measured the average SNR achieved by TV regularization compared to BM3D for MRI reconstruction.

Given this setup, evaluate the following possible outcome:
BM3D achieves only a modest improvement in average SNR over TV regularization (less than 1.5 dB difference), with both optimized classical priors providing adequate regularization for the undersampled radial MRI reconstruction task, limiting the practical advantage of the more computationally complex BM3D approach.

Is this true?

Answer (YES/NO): YES